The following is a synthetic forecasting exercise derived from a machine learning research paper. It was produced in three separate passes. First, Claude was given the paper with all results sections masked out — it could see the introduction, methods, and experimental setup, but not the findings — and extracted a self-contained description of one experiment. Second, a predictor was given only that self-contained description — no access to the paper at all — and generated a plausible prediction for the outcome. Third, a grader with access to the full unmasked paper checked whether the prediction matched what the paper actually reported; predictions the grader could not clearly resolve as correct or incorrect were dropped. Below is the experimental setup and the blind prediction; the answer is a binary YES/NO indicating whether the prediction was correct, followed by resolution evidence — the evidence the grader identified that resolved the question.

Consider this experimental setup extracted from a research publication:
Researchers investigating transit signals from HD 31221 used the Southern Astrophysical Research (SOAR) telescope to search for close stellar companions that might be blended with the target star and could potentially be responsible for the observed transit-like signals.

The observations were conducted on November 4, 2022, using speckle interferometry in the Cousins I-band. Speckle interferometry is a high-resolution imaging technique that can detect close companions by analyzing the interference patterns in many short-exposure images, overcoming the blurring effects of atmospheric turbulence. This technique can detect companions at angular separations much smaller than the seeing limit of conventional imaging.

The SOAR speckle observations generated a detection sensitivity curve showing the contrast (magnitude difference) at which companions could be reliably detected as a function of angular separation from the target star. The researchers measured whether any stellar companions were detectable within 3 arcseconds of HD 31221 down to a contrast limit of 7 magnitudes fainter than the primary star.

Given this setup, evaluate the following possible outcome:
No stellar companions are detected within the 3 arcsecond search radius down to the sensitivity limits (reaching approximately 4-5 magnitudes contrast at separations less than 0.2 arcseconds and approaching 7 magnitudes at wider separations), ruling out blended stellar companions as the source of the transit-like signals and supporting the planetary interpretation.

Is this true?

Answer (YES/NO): YES